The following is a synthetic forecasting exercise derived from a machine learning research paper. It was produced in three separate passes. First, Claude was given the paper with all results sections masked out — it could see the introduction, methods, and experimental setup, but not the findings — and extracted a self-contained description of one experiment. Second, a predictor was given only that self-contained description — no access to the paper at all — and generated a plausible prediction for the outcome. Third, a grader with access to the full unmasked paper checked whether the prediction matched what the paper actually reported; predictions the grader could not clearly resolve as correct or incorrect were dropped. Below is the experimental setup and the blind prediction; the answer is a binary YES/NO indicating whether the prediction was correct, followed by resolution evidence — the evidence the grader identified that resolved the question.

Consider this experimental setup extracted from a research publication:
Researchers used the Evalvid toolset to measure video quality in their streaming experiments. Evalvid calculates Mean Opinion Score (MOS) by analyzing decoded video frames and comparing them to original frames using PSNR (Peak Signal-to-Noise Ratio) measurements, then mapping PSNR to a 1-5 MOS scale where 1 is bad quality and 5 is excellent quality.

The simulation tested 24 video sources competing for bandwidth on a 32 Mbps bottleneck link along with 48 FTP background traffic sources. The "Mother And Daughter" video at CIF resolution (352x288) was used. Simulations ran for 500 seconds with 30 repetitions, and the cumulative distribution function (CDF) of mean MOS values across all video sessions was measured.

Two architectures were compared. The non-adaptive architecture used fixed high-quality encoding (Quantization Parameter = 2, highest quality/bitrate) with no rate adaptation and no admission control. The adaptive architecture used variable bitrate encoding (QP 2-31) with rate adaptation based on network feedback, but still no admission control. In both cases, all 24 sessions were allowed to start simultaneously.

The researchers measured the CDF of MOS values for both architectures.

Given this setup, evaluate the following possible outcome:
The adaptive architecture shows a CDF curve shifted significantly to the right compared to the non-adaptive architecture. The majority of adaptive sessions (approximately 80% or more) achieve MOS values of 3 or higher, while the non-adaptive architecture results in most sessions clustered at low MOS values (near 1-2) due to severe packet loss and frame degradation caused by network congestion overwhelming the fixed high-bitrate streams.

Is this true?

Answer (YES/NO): NO